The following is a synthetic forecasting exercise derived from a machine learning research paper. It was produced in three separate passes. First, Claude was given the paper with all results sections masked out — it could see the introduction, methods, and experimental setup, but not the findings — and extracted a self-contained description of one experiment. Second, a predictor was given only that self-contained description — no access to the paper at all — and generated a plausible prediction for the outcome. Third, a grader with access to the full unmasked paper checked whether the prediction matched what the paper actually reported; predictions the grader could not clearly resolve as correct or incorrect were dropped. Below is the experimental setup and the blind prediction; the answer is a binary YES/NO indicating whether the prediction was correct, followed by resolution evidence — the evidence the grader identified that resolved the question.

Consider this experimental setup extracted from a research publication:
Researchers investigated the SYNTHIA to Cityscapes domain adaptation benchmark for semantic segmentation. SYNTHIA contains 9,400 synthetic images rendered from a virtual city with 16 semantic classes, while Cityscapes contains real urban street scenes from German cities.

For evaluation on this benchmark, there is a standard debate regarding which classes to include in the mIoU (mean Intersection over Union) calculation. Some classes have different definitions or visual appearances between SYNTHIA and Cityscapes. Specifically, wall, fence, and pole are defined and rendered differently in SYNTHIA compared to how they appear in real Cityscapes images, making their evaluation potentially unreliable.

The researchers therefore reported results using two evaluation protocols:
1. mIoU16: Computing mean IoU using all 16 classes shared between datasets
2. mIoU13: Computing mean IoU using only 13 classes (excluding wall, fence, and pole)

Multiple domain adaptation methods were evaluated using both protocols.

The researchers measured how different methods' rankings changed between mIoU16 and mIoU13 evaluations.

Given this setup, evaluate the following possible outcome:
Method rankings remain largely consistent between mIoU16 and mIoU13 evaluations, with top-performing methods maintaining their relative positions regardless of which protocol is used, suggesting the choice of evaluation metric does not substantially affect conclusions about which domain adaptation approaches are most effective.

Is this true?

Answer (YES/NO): NO